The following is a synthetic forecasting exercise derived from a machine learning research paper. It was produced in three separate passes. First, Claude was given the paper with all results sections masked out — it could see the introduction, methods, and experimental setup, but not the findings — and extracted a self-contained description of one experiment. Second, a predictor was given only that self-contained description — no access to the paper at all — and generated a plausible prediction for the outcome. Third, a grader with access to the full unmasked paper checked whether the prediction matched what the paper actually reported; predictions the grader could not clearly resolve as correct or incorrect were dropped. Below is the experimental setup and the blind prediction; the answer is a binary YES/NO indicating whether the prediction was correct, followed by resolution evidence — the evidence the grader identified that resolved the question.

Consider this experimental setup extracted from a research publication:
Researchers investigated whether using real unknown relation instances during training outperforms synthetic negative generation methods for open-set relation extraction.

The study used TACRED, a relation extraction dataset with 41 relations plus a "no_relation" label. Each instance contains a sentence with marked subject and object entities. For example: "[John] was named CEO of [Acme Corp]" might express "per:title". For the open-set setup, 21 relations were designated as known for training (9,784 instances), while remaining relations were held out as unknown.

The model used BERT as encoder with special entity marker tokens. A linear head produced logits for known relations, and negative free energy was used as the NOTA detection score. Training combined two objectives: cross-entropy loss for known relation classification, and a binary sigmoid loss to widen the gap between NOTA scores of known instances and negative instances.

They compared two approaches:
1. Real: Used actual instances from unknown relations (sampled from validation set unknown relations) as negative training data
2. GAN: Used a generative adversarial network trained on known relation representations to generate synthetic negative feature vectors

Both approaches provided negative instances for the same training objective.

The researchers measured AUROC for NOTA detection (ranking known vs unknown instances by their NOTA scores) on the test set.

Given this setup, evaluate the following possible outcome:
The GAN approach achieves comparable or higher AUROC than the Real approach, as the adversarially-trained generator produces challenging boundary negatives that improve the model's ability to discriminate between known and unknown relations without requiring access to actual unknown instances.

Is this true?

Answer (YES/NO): YES